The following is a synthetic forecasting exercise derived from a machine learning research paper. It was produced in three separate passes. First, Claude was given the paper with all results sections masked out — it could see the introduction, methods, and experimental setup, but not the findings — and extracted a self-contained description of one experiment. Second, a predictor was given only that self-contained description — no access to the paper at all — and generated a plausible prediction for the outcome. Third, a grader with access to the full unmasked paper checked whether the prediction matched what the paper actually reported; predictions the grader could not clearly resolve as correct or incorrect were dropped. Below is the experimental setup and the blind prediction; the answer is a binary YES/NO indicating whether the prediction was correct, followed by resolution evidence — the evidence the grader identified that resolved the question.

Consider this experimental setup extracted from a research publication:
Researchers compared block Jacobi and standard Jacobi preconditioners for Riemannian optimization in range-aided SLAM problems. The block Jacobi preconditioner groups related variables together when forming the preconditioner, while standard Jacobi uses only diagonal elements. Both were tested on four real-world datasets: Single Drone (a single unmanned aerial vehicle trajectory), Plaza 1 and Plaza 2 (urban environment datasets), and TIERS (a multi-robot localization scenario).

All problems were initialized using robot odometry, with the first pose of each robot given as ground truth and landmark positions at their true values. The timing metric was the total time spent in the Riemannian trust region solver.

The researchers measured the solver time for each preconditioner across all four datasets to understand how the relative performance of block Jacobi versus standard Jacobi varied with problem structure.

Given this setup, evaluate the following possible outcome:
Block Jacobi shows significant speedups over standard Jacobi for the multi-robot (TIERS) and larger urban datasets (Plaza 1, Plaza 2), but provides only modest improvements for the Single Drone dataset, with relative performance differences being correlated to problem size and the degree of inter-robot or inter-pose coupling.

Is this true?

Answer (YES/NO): NO